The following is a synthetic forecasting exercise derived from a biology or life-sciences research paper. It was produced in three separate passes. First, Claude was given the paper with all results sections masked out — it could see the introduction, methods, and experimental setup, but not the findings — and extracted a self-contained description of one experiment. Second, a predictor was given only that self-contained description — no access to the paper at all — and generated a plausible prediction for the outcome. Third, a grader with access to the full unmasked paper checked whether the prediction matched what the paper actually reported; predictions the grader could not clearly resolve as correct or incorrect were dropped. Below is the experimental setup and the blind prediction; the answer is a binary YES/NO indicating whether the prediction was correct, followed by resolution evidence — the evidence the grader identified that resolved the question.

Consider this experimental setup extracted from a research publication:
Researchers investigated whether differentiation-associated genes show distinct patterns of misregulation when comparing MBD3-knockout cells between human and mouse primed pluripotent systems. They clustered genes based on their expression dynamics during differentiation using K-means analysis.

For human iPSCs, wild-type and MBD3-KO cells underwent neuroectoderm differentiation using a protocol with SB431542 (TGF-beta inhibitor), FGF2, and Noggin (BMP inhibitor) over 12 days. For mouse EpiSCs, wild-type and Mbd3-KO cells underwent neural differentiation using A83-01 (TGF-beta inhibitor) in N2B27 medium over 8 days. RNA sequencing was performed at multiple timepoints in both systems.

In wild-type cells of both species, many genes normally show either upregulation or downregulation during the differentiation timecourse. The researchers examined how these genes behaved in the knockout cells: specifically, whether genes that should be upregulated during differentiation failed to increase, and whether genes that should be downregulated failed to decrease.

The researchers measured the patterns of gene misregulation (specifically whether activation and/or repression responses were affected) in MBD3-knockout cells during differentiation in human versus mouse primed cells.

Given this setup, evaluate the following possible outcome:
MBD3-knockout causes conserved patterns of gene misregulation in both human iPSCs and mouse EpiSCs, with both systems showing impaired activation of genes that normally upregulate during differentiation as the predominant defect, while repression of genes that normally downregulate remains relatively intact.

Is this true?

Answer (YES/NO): NO